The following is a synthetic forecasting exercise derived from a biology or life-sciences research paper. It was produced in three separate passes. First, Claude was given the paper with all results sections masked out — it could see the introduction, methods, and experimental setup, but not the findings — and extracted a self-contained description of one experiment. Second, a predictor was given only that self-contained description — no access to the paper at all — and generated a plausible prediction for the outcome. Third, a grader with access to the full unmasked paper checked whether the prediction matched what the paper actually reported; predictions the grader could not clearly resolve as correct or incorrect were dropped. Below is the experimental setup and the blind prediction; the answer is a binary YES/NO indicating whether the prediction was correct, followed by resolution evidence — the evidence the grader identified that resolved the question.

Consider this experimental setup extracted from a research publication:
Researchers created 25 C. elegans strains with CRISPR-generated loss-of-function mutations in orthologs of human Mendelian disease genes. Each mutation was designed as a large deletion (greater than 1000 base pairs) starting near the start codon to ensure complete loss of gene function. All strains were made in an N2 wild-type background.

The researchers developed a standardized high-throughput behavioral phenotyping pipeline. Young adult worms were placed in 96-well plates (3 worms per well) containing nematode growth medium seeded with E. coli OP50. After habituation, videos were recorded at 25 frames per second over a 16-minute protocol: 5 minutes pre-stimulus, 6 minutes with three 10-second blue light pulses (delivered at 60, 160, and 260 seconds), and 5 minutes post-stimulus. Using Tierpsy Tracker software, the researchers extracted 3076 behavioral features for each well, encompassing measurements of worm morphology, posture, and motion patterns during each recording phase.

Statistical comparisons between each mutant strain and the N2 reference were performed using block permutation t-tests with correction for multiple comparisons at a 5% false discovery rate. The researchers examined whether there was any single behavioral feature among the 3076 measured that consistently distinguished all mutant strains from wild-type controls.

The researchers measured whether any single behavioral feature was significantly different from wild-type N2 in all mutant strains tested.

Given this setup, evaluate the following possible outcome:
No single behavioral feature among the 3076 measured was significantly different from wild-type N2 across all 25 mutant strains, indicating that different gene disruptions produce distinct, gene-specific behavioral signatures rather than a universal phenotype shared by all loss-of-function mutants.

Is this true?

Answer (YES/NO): YES